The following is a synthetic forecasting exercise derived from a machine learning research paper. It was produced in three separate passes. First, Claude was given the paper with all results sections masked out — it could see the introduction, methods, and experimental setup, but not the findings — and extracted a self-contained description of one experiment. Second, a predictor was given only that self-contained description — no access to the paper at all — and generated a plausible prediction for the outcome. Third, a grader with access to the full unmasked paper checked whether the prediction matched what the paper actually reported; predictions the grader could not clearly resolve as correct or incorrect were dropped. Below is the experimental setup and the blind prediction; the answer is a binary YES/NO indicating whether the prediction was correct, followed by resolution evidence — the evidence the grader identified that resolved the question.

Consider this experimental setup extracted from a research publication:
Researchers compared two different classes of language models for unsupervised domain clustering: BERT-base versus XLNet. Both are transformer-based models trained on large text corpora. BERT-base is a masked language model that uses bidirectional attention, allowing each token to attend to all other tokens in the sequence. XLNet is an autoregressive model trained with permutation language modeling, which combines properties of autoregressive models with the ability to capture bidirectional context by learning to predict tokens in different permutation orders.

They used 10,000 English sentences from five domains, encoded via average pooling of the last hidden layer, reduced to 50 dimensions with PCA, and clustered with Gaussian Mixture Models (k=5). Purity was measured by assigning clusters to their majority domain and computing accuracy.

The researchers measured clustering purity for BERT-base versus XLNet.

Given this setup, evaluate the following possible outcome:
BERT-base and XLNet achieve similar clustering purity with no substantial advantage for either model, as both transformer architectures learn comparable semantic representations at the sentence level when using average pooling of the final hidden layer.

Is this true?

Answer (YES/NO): NO